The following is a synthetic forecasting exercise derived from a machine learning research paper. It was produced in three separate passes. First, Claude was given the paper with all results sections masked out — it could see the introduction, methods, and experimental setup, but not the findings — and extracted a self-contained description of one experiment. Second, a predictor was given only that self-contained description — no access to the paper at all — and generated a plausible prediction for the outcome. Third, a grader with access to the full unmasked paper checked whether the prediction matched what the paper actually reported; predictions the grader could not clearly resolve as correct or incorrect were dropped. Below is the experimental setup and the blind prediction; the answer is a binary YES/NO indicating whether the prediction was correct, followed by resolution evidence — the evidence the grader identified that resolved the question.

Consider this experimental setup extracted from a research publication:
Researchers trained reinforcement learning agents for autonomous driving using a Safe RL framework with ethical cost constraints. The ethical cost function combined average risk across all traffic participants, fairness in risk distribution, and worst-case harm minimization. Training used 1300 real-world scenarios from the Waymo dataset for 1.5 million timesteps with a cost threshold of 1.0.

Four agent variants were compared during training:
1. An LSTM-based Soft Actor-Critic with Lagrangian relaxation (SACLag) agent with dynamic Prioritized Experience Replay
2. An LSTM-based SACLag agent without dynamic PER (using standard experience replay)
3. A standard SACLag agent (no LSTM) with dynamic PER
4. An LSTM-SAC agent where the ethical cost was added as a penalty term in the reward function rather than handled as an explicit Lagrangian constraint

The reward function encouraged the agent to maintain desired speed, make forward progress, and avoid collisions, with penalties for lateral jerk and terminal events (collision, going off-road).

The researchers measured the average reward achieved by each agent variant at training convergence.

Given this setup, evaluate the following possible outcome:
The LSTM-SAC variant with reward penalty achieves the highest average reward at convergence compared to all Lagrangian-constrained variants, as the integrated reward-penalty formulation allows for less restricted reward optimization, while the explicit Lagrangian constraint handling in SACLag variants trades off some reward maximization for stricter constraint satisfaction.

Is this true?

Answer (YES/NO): NO